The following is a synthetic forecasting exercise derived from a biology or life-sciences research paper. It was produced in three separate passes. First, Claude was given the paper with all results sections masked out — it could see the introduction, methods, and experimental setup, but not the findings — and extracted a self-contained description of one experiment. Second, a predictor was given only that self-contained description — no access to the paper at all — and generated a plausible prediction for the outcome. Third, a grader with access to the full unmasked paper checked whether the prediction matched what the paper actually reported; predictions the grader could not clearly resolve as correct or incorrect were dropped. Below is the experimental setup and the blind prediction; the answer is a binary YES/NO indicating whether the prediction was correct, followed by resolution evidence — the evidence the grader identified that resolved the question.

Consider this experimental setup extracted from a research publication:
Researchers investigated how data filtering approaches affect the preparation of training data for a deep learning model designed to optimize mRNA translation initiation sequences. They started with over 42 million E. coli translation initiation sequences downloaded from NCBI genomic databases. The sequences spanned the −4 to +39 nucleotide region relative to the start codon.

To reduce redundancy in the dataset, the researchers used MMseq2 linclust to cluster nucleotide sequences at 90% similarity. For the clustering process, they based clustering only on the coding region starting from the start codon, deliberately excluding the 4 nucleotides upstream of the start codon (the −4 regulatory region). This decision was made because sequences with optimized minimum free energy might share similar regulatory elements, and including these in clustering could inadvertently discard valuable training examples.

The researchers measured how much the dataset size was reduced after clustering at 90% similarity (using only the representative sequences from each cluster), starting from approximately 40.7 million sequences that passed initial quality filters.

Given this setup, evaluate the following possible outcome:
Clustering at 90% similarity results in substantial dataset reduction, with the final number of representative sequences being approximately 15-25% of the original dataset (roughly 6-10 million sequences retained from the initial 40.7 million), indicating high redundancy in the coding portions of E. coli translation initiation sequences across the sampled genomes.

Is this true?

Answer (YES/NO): NO